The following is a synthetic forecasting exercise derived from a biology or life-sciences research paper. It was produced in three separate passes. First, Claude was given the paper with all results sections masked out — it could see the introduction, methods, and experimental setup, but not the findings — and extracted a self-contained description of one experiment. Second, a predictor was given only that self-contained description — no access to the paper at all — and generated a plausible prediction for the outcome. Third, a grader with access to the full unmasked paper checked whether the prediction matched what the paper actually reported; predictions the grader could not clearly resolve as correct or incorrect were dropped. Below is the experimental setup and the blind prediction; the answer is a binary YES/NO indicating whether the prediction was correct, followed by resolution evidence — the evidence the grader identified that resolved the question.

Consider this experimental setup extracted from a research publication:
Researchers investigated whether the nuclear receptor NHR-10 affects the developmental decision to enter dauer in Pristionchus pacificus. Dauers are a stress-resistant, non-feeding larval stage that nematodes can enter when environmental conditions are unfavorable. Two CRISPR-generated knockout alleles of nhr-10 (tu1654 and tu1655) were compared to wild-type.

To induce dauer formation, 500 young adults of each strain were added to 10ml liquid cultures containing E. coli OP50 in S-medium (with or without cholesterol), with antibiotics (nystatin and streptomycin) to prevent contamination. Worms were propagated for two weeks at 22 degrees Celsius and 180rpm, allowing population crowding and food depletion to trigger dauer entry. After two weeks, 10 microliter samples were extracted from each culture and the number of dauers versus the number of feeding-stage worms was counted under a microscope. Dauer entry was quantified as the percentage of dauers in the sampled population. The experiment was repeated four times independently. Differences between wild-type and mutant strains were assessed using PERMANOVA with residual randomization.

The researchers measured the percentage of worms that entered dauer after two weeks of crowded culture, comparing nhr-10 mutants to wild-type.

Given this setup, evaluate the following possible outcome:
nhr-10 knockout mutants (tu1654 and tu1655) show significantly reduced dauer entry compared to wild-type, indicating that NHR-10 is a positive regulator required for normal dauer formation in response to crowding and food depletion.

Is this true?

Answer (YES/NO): NO